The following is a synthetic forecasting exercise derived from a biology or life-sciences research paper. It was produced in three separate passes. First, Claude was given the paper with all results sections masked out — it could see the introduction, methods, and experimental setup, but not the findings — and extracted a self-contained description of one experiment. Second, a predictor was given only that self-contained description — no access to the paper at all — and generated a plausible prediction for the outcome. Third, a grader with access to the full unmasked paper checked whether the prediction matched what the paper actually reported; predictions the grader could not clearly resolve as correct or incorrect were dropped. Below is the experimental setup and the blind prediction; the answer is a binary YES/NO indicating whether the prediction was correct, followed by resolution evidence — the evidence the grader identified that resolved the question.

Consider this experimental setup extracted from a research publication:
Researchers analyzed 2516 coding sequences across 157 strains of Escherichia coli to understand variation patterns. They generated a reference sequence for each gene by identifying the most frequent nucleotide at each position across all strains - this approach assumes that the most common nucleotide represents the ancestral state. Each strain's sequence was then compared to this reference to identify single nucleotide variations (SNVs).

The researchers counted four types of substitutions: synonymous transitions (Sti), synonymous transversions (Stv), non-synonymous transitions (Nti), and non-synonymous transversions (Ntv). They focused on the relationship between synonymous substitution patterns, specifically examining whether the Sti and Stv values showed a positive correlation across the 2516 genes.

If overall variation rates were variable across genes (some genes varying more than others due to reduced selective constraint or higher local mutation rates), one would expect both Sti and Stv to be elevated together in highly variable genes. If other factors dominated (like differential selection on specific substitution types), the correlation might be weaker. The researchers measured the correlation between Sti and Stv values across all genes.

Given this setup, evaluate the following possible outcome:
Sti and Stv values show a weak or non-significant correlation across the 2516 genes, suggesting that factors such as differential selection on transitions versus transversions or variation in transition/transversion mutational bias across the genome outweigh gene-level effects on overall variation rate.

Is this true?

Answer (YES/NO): NO